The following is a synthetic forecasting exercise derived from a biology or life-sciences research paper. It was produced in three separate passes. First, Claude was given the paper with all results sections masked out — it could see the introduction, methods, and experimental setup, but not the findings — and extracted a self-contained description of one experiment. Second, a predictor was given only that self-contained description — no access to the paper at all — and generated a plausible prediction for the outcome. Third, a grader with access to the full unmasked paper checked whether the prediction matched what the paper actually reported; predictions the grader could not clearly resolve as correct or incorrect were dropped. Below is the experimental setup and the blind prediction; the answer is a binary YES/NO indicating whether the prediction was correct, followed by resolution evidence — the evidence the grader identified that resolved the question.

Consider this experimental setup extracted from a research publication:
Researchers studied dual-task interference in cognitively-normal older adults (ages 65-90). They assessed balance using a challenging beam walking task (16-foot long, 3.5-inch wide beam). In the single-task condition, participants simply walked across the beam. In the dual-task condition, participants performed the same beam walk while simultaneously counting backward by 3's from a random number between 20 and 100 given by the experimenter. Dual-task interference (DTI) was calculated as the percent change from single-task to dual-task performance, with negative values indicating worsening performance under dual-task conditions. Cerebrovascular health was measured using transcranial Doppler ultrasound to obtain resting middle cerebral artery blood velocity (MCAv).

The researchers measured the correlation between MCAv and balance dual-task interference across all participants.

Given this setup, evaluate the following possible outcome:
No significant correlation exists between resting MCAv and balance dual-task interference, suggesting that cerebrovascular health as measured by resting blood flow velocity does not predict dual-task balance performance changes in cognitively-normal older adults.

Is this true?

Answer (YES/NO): NO